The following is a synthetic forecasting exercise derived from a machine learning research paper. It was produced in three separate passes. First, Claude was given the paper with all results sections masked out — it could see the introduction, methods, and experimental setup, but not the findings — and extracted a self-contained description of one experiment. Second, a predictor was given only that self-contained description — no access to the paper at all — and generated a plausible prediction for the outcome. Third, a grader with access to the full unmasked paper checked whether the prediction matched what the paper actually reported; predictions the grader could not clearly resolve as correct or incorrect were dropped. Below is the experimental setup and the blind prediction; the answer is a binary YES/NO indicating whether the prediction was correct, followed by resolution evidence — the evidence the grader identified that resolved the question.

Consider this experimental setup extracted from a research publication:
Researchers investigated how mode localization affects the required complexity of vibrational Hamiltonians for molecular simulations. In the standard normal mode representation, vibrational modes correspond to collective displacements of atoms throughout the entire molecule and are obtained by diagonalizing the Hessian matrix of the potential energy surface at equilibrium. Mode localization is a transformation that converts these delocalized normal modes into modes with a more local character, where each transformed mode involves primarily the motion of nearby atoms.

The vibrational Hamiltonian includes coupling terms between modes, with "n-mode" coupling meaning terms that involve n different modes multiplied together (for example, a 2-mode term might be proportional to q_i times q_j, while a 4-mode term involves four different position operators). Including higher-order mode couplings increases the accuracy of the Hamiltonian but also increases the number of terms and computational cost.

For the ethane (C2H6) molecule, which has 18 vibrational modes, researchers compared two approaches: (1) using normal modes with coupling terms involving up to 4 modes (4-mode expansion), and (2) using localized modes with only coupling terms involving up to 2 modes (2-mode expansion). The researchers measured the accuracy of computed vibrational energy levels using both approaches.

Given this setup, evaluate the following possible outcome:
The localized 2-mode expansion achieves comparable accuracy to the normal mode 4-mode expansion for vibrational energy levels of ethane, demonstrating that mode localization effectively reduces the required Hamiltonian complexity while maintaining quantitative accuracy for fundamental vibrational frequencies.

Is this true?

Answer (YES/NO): YES